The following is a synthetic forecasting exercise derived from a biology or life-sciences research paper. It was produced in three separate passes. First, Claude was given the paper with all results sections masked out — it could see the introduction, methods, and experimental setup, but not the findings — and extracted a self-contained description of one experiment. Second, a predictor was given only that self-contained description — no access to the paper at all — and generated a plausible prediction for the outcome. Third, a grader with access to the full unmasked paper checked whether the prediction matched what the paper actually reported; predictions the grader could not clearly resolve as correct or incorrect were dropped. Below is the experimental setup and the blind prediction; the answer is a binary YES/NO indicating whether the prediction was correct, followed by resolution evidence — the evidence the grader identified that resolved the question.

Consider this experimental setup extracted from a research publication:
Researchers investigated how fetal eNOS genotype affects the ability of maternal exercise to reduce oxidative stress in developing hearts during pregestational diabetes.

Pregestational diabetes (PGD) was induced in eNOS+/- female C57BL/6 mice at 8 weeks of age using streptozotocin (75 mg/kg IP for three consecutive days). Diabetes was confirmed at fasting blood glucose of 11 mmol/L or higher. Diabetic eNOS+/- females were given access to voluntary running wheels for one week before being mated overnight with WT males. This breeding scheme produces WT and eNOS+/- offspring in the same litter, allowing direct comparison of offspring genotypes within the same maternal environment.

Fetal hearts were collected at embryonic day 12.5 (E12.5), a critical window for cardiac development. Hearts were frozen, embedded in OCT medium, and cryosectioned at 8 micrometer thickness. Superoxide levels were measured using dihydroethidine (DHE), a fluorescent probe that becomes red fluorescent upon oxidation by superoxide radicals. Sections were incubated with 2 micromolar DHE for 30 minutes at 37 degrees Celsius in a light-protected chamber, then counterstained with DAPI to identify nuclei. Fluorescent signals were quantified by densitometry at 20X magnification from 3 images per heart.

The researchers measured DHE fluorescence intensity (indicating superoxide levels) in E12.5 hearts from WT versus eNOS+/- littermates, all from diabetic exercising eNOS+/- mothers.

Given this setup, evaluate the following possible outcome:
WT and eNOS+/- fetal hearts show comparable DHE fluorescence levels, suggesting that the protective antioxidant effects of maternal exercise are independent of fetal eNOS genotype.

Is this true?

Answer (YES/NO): NO